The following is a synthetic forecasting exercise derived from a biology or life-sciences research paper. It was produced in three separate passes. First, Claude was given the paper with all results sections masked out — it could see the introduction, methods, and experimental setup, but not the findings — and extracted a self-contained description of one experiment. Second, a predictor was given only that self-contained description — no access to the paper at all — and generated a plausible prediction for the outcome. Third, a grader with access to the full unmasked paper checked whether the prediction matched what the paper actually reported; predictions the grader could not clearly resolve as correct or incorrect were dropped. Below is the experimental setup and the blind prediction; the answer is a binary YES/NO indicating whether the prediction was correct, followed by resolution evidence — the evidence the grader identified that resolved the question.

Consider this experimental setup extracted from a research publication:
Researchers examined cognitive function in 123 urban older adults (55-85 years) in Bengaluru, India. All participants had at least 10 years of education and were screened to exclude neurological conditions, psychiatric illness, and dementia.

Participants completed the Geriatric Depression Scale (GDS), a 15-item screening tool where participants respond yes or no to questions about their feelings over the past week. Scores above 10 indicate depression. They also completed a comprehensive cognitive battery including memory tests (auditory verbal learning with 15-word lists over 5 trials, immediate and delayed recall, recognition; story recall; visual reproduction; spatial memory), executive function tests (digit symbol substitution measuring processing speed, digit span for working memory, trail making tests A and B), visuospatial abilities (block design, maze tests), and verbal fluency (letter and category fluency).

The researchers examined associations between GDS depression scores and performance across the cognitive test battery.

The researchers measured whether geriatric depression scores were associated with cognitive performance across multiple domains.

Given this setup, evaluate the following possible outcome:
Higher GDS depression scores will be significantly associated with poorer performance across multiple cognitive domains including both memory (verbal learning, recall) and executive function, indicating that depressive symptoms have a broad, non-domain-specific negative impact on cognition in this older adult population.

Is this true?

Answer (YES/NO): NO